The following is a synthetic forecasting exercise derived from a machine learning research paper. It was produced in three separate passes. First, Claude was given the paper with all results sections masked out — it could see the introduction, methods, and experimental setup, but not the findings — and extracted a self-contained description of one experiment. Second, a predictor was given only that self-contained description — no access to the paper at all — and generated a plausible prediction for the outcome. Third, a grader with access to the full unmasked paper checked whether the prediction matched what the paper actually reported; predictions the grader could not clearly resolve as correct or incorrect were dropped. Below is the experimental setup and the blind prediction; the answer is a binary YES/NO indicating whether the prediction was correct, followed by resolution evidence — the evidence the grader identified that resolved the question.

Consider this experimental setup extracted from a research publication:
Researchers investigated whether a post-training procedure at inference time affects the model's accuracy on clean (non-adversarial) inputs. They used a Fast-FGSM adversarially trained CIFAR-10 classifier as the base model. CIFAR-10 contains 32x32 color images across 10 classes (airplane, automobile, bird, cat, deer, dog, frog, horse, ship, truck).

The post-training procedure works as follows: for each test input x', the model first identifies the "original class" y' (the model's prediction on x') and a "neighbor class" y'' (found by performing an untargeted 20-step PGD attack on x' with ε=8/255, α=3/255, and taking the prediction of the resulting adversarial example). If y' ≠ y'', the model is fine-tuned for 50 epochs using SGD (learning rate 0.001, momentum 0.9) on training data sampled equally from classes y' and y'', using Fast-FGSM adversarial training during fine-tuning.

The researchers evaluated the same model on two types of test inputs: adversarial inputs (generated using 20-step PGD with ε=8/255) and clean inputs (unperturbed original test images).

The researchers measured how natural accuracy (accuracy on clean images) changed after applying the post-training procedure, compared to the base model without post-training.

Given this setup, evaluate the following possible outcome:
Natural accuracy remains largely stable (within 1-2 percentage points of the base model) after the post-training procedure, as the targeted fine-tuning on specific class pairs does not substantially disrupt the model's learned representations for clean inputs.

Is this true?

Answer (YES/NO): YES